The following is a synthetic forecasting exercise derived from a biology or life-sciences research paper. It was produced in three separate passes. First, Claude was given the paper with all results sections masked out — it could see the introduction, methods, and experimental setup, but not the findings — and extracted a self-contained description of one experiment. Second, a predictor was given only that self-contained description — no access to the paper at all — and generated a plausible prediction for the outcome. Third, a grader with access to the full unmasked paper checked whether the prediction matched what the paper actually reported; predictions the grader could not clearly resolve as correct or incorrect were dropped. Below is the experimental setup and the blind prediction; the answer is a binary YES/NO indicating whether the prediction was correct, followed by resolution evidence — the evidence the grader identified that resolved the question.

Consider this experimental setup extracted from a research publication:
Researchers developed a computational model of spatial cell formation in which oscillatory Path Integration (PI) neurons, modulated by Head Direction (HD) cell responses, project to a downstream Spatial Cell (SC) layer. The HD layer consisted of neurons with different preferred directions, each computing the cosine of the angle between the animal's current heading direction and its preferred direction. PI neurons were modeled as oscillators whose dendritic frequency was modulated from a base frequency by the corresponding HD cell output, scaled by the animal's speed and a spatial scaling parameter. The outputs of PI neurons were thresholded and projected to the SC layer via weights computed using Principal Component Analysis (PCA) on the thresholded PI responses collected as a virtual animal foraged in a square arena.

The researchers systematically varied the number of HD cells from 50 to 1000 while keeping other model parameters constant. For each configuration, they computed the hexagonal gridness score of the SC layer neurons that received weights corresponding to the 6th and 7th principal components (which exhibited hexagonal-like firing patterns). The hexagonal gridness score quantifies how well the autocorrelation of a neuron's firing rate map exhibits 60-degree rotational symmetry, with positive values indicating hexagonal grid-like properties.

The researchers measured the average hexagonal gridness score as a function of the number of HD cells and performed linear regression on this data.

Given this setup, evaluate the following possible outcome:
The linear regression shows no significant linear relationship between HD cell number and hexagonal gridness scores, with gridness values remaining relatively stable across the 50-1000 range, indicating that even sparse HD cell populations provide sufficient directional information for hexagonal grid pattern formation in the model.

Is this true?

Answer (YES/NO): YES